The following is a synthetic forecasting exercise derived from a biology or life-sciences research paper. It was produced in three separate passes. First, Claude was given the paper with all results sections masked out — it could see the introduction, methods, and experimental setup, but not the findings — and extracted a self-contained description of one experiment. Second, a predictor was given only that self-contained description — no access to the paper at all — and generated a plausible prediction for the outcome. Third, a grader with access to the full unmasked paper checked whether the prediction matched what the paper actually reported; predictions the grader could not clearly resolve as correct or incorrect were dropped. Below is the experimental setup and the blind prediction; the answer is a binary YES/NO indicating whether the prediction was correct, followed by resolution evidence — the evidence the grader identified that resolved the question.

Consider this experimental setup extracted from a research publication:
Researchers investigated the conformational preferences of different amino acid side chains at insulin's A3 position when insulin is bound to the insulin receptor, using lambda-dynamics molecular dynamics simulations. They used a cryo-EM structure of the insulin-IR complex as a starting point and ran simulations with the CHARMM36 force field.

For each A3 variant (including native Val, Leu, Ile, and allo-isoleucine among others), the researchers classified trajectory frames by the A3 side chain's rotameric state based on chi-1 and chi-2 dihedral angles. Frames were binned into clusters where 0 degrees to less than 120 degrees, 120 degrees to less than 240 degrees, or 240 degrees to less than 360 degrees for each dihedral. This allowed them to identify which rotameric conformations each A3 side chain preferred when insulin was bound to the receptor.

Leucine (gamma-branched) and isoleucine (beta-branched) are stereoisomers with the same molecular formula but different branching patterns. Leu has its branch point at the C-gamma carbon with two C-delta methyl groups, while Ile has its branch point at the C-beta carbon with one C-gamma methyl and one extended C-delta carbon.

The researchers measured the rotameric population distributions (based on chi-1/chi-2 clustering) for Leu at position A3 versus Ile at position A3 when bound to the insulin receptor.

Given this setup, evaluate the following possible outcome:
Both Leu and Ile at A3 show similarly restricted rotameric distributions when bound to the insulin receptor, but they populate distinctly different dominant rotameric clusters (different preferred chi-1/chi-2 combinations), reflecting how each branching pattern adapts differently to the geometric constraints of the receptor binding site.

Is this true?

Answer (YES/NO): NO